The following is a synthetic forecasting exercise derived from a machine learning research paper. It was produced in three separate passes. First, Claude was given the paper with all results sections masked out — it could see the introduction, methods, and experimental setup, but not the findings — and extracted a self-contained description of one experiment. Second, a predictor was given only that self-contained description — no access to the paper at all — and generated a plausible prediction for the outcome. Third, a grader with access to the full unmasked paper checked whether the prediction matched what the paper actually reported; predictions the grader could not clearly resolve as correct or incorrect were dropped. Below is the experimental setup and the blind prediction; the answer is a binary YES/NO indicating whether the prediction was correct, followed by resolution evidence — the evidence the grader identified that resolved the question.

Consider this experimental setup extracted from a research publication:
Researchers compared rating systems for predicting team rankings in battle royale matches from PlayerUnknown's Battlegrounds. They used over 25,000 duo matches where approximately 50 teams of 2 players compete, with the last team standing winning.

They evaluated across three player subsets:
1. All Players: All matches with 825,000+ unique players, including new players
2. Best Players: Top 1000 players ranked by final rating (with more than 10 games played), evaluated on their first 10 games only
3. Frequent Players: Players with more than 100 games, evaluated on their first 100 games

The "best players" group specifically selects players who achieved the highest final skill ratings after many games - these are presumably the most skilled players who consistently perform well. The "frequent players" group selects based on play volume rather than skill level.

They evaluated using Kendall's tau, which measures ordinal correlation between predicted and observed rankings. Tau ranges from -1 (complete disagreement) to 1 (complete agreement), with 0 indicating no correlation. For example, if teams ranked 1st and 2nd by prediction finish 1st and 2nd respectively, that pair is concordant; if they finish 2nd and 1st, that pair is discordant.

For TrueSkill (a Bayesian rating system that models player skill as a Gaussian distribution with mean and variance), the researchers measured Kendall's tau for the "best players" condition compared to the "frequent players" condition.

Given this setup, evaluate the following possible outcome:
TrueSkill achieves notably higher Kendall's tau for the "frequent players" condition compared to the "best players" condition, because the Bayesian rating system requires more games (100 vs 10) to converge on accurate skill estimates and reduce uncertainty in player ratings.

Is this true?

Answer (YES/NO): YES